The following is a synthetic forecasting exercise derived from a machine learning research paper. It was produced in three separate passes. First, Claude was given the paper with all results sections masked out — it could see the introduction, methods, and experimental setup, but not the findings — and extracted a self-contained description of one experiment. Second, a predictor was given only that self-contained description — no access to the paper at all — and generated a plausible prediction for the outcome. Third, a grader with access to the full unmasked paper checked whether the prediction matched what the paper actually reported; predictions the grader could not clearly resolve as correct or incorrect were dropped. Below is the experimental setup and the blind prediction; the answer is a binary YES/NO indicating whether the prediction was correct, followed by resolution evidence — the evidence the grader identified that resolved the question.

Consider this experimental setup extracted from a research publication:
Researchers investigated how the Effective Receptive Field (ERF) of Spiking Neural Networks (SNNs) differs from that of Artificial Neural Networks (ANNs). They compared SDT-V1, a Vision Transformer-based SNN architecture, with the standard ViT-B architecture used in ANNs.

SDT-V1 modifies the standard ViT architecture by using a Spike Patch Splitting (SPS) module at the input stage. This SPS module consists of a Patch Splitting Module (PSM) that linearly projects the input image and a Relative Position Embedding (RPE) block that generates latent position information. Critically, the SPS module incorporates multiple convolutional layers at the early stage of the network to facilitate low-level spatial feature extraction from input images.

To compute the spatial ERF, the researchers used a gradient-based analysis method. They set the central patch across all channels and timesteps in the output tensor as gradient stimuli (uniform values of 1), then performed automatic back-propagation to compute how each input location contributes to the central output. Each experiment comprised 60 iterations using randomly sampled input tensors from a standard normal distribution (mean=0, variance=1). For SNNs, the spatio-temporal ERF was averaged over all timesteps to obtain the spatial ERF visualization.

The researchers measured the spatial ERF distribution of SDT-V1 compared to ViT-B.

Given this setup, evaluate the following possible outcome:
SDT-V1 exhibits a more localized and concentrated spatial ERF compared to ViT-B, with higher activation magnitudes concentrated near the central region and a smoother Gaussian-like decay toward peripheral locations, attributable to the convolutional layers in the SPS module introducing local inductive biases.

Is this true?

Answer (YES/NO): YES